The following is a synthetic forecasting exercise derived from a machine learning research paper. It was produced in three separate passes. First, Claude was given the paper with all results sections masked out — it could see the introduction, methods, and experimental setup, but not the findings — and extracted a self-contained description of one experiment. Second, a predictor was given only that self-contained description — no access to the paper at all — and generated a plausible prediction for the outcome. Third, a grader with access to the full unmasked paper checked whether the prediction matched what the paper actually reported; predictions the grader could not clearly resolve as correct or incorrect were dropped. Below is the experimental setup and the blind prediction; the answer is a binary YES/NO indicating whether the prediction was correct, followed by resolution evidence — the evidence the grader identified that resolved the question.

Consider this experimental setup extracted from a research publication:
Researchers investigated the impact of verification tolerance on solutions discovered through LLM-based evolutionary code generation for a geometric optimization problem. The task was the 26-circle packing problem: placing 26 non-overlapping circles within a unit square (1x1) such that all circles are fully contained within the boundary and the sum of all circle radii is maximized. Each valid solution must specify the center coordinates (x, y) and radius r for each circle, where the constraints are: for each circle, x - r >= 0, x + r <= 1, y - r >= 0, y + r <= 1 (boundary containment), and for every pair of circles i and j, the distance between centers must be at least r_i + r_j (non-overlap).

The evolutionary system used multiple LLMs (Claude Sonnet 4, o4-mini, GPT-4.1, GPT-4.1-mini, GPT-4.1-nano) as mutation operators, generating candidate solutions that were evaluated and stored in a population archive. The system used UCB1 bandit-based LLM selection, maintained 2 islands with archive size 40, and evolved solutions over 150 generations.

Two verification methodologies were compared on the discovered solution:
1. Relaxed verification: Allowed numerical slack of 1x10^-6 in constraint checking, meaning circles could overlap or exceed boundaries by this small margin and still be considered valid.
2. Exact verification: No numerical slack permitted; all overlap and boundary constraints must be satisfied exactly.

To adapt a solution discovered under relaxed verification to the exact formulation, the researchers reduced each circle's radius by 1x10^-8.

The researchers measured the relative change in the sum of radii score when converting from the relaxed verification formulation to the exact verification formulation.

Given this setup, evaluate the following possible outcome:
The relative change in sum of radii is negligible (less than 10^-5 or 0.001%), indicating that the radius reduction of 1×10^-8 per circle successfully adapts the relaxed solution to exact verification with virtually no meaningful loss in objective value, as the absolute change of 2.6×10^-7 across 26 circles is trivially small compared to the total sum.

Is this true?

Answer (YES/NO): YES